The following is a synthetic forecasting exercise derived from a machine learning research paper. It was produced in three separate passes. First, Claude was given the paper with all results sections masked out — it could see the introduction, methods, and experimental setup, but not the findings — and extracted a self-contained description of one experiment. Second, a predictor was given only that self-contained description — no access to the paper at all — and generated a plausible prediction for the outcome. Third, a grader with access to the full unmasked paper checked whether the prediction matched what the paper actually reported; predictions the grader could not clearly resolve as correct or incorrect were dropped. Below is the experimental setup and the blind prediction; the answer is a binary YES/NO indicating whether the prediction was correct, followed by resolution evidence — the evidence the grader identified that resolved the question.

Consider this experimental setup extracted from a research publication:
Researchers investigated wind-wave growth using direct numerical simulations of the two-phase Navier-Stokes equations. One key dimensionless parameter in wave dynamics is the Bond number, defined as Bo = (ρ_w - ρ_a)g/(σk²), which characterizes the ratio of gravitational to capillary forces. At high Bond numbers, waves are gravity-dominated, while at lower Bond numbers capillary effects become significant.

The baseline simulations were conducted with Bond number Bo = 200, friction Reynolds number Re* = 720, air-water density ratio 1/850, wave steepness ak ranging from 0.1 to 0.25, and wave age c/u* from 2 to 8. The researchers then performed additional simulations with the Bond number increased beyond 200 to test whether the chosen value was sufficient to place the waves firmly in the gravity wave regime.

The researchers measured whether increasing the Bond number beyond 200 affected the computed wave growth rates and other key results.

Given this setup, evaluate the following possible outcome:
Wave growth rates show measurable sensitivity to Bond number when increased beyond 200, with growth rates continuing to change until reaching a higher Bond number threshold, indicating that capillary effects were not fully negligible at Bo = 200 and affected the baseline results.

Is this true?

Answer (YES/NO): NO